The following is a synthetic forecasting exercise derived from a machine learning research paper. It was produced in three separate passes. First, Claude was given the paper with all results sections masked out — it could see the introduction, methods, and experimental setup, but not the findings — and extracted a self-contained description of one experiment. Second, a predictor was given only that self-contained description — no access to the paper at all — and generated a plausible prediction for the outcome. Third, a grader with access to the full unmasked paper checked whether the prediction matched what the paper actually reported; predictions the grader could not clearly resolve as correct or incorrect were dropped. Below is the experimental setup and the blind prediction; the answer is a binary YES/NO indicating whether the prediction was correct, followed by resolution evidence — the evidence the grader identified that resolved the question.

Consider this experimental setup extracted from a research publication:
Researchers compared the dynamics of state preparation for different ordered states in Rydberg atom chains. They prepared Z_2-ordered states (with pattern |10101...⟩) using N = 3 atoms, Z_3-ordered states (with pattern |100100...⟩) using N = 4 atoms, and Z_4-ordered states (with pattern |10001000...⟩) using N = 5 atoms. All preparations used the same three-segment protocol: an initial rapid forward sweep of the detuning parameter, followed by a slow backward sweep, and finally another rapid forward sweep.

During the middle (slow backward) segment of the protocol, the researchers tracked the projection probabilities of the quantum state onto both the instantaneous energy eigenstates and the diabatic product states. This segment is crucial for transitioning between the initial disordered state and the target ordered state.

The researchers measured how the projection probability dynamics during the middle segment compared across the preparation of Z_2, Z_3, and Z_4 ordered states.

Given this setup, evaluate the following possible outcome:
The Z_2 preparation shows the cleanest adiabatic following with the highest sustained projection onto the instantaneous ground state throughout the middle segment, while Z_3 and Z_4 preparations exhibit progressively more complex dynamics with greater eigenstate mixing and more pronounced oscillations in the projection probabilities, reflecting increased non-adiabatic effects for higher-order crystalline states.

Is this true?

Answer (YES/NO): NO